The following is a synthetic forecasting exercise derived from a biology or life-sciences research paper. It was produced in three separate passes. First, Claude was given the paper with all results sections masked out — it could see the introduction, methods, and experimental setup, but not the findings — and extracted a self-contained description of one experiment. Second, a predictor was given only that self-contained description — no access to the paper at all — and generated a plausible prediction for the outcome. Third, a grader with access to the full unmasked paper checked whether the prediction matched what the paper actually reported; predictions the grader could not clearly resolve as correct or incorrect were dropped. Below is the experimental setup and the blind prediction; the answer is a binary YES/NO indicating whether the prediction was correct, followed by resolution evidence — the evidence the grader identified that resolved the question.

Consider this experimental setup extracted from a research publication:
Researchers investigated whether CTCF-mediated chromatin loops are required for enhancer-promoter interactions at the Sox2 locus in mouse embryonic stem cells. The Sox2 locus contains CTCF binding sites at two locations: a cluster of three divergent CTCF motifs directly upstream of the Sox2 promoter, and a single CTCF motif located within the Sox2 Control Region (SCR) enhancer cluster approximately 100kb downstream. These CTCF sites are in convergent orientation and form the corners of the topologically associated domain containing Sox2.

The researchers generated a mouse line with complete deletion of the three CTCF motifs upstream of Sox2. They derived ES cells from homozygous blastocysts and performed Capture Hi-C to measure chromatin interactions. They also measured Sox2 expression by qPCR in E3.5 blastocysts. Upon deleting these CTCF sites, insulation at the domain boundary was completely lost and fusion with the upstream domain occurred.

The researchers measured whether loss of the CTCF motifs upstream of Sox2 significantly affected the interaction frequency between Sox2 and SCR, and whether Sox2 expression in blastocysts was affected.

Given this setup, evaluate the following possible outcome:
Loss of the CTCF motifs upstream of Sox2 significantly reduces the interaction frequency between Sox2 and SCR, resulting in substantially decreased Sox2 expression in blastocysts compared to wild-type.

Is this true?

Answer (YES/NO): NO